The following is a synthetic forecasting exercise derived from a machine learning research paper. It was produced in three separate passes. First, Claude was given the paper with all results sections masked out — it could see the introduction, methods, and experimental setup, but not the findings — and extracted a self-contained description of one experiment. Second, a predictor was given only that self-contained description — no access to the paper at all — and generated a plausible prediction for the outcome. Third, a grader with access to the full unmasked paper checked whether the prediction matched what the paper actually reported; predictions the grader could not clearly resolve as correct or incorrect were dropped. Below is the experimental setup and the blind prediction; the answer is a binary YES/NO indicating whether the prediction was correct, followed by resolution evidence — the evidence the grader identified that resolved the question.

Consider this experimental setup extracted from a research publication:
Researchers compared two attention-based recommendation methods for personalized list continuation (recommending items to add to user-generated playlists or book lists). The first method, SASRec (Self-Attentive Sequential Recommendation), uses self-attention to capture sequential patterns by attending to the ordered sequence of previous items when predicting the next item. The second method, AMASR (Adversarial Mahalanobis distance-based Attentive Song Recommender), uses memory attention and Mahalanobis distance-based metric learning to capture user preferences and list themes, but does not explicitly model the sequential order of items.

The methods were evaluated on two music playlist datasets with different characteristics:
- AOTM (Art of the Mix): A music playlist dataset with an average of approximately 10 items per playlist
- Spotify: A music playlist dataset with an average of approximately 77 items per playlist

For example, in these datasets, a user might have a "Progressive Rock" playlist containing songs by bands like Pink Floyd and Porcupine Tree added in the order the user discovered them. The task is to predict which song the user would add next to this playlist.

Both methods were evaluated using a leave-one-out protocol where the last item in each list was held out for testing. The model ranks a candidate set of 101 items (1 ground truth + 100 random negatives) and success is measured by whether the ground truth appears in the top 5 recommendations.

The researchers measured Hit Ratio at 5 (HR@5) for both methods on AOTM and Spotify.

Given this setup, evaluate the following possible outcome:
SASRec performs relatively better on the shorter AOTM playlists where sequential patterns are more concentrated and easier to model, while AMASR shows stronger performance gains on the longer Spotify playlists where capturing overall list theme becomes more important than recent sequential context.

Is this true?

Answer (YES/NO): NO